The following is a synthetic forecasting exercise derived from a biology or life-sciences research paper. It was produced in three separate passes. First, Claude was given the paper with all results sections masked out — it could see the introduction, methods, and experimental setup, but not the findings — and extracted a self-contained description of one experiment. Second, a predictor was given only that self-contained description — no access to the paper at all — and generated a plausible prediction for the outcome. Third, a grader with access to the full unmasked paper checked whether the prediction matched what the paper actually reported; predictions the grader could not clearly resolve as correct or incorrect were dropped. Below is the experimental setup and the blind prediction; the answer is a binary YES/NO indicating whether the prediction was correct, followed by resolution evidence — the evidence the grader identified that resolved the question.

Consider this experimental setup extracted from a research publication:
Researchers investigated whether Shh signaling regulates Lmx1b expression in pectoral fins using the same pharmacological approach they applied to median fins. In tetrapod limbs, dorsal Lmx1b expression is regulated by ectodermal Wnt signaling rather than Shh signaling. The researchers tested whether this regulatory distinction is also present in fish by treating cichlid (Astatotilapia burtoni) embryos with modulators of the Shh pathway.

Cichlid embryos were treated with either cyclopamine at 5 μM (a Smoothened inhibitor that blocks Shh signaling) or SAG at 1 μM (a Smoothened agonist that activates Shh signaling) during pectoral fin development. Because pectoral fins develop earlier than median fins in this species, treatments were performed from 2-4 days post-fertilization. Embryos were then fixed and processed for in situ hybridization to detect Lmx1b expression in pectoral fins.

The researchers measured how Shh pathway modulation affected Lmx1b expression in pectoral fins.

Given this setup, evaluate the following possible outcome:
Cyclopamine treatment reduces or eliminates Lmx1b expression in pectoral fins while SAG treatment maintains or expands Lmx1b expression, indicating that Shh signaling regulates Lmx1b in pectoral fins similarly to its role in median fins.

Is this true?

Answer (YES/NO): NO